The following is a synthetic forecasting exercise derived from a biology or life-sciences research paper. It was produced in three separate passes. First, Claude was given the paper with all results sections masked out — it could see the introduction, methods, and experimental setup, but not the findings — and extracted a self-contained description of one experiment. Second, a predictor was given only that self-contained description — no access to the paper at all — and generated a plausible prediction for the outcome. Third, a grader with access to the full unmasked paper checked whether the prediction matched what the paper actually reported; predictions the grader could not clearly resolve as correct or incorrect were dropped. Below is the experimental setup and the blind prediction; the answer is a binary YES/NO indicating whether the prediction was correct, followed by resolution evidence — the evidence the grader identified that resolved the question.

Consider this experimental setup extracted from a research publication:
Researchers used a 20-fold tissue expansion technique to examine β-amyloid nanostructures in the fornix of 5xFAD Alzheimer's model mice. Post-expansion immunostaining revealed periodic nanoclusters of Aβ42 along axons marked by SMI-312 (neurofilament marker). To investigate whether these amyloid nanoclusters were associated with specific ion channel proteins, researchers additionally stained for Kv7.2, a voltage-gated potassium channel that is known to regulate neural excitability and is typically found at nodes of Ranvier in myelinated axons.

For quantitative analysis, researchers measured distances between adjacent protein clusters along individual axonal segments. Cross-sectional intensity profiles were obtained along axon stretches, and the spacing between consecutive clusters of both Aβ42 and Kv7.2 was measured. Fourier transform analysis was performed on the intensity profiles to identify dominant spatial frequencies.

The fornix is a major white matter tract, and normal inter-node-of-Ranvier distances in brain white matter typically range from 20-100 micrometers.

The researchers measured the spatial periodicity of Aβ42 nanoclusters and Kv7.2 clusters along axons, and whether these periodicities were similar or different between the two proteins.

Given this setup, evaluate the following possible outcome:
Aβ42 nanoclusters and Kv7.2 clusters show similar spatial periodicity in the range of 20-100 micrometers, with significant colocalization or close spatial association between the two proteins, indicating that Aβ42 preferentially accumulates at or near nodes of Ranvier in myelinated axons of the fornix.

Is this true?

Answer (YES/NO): NO